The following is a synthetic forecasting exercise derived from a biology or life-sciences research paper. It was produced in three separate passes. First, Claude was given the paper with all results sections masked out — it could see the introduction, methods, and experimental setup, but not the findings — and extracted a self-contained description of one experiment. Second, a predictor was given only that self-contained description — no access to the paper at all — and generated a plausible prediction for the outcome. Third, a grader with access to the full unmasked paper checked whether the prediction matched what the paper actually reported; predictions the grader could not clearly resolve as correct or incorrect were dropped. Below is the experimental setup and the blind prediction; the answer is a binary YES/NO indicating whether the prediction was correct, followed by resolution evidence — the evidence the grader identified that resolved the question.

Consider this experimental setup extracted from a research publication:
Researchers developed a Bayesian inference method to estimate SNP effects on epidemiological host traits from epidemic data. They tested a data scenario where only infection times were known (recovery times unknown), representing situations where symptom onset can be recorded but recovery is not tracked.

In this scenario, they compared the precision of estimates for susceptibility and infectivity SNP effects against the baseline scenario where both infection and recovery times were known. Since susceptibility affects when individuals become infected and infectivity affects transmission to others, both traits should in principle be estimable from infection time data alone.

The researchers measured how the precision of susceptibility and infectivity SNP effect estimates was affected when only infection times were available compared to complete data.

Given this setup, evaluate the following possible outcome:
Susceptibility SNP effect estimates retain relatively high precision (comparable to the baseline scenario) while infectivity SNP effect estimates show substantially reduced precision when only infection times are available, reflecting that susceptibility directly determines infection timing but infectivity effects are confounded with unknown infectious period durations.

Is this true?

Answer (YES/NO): NO